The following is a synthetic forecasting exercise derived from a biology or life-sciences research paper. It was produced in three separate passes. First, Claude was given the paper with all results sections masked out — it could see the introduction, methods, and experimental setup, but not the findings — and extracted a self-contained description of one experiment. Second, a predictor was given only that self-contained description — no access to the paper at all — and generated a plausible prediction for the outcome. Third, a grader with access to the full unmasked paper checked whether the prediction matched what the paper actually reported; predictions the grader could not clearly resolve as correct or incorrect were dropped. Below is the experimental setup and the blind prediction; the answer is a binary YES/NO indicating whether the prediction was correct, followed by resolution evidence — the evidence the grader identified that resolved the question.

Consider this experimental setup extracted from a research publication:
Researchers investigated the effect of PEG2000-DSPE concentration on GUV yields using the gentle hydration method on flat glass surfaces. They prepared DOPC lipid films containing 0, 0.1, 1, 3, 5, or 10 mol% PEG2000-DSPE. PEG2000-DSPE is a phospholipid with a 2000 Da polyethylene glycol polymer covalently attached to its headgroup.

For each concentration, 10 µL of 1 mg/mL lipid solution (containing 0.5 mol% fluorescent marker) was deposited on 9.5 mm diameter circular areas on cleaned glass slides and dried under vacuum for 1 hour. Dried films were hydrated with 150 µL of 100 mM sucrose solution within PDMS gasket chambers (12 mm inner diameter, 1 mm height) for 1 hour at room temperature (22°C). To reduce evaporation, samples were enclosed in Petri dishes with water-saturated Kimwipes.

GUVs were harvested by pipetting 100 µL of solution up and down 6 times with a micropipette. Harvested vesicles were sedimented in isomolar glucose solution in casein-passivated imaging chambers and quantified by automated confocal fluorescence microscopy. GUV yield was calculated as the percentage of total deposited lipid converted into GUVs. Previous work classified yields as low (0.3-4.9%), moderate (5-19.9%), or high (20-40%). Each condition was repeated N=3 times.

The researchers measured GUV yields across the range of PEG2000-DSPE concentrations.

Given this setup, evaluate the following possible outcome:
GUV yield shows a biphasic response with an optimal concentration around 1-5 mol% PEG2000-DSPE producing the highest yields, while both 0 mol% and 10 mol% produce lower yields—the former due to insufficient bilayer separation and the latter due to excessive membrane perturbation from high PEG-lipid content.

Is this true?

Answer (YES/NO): NO